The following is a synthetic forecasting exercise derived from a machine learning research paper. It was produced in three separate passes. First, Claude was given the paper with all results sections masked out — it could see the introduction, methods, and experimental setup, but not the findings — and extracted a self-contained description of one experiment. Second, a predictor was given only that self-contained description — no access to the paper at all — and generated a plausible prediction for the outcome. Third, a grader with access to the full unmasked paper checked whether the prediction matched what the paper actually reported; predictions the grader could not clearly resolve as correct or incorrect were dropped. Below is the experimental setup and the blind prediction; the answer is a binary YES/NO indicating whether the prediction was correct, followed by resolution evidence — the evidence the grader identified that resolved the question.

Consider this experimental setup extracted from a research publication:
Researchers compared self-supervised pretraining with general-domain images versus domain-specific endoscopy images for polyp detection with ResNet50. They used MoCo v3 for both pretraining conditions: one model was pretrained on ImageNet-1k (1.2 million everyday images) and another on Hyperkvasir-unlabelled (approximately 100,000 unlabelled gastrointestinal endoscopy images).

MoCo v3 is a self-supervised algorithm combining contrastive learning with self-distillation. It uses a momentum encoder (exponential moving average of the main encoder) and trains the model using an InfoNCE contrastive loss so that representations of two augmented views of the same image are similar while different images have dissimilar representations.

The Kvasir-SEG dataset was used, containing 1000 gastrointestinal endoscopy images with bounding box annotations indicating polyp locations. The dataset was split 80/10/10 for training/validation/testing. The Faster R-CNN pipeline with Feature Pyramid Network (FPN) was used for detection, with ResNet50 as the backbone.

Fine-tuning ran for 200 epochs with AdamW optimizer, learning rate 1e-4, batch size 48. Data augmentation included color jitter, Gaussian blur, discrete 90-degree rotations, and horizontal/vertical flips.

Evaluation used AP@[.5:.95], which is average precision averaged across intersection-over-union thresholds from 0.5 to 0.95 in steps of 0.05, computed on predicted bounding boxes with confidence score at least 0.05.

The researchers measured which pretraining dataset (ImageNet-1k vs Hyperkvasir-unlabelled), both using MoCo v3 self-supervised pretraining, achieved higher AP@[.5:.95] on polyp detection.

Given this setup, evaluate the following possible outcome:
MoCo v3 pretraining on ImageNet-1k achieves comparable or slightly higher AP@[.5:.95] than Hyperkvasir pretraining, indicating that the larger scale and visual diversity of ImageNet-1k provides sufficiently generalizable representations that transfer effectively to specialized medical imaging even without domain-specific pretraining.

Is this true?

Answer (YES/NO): YES